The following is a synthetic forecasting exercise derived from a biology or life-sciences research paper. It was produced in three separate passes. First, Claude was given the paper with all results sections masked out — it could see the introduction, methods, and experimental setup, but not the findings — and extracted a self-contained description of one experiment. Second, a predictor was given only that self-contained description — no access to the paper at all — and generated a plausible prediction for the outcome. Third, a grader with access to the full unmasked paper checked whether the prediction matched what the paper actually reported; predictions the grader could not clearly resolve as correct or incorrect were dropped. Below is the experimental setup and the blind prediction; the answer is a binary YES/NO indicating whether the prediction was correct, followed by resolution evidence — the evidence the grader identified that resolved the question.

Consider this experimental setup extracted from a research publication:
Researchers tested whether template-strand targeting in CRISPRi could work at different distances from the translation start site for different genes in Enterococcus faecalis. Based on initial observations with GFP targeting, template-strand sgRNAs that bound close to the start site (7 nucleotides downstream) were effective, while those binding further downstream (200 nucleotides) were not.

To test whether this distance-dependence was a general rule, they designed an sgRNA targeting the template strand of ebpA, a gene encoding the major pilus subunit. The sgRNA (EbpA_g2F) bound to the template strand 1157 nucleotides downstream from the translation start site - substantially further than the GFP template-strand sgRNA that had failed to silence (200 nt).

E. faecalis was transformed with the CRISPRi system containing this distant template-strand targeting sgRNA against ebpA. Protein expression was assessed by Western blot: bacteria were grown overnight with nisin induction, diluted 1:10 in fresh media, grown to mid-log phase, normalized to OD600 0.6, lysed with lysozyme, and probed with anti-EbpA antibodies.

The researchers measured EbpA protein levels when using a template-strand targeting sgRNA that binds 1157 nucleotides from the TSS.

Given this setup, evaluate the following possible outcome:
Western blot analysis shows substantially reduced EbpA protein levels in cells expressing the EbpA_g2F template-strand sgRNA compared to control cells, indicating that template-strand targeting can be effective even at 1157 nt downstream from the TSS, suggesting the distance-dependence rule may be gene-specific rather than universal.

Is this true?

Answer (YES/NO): YES